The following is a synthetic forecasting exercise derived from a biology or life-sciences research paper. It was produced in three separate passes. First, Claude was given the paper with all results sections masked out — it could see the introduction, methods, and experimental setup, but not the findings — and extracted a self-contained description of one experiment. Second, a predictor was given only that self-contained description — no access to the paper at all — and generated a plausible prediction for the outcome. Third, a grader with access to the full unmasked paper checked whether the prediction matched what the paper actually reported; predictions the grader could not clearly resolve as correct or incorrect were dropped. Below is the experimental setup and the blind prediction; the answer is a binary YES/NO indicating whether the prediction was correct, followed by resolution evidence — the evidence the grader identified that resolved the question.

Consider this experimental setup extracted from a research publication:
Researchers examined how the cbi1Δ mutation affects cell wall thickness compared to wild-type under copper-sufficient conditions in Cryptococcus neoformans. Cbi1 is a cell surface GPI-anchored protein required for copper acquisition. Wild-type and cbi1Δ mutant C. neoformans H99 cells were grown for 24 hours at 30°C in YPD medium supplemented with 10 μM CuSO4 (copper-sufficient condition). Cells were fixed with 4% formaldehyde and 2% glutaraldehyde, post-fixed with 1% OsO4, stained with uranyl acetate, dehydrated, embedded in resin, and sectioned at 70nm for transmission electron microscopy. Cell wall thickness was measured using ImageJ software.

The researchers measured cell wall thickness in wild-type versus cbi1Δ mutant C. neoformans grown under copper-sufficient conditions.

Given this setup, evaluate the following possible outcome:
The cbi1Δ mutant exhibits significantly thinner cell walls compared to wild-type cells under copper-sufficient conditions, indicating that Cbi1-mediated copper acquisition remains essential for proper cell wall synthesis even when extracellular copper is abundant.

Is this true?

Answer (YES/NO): NO